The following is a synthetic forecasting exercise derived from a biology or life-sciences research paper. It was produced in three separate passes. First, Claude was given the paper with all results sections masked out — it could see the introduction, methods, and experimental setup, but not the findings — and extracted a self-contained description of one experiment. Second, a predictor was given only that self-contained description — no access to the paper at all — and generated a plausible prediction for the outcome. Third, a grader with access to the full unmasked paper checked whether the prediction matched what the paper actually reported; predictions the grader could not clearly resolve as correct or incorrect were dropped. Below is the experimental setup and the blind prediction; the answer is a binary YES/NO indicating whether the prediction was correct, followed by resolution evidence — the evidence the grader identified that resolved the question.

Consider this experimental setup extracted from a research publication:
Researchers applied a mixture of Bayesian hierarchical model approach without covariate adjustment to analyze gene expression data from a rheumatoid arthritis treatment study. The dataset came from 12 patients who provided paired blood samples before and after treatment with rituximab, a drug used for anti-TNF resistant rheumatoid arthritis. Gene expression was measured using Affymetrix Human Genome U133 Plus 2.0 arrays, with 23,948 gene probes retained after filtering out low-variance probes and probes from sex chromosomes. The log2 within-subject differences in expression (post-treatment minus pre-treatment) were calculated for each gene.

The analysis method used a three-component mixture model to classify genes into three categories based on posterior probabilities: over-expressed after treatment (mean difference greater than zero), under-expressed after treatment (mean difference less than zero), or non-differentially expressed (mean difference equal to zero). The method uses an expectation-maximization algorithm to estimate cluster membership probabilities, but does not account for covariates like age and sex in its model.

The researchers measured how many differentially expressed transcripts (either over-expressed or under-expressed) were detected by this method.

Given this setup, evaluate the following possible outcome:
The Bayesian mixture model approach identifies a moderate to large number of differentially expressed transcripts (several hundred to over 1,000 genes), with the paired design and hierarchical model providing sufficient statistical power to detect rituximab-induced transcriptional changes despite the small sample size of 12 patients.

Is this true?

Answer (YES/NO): NO